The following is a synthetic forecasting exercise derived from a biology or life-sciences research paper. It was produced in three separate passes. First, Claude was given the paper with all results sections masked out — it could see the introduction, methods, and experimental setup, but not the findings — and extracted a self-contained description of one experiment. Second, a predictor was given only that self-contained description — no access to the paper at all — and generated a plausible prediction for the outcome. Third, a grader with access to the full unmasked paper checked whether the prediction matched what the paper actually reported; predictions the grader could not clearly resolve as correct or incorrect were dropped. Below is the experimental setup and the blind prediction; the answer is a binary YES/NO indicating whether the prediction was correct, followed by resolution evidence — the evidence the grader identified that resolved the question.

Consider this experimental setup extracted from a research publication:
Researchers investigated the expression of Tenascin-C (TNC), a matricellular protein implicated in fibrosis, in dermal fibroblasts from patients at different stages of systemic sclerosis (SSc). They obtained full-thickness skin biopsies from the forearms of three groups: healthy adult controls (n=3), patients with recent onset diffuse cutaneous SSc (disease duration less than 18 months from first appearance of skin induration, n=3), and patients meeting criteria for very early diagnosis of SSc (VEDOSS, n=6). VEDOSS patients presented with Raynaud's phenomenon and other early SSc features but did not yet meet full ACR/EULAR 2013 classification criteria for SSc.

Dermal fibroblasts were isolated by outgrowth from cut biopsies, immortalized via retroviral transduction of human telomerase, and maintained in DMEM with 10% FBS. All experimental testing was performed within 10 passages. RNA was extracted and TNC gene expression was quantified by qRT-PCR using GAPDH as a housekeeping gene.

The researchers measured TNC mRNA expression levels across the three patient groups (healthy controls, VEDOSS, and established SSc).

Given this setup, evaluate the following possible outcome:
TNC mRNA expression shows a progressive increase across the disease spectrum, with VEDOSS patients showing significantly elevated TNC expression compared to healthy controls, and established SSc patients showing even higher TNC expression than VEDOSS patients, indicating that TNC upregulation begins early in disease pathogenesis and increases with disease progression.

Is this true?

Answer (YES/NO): NO